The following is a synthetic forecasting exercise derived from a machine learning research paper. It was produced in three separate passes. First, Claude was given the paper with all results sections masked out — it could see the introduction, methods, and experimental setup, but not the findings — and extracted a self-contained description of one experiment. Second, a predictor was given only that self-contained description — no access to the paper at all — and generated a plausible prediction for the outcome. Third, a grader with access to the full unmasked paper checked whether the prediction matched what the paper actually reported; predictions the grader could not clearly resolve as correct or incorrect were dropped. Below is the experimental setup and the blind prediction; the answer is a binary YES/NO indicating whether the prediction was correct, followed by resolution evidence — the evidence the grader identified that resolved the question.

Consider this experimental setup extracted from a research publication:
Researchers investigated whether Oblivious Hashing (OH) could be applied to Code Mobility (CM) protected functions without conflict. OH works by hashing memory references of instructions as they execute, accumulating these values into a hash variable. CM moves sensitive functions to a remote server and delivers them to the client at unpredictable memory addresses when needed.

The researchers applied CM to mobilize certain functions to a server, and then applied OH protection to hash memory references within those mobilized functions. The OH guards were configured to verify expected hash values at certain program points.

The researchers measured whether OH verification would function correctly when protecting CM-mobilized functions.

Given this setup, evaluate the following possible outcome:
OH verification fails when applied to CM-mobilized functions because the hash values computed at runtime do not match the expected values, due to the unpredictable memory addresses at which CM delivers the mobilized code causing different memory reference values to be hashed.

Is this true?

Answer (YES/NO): NO